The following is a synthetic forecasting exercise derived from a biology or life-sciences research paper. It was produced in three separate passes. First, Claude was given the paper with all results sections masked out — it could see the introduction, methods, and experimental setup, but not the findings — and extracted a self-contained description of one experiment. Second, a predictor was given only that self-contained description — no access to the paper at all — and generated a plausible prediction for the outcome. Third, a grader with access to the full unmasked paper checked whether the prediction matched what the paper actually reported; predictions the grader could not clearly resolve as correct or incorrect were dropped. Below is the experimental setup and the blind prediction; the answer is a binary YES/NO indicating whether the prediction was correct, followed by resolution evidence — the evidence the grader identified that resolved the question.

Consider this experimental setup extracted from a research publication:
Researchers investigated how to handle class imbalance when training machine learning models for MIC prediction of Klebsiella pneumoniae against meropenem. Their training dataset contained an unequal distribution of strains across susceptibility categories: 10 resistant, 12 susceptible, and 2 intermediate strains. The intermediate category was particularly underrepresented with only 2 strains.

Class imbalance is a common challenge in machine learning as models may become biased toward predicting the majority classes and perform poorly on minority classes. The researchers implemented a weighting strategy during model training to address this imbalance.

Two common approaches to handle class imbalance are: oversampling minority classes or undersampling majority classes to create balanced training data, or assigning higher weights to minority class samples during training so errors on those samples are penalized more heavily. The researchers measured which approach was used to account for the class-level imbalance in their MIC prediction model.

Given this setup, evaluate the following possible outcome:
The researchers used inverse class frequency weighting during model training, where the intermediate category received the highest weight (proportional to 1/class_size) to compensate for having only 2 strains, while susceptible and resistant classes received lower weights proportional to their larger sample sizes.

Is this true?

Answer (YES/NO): NO